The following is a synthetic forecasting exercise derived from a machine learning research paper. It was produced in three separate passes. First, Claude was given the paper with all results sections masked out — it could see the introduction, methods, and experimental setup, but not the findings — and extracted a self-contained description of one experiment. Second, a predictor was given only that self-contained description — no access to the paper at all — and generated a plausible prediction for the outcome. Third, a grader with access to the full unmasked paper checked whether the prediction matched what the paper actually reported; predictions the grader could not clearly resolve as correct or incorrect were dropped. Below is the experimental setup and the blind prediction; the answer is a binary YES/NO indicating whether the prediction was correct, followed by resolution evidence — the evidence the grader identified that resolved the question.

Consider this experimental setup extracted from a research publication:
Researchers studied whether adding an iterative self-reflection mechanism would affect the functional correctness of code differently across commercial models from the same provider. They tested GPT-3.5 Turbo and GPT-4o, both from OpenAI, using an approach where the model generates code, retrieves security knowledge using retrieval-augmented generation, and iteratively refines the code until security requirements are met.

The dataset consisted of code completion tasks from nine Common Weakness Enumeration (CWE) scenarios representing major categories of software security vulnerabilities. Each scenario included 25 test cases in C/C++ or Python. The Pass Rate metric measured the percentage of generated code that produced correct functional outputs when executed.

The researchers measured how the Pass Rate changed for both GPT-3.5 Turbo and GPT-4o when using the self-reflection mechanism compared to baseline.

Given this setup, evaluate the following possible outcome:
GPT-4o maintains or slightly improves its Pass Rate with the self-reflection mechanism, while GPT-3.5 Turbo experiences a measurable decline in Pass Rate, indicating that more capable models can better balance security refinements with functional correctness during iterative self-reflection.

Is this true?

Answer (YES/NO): YES